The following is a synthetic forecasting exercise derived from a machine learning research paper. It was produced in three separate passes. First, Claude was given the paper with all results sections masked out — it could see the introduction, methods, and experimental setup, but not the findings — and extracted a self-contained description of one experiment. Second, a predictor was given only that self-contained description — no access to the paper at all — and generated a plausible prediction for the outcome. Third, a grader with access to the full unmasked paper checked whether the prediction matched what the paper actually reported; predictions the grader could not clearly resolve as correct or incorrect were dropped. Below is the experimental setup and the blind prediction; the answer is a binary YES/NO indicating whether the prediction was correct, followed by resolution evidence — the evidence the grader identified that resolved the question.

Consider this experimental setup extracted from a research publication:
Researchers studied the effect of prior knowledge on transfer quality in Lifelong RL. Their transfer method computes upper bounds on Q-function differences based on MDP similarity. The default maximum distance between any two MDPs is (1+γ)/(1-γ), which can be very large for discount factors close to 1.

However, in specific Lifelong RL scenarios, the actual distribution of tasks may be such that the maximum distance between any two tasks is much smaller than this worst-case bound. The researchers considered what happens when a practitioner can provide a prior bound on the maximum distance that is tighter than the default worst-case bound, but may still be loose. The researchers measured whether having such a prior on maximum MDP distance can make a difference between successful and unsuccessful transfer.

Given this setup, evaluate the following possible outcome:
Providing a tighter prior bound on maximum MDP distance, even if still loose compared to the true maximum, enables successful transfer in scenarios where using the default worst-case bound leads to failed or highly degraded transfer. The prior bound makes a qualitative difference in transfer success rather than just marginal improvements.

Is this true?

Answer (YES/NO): NO